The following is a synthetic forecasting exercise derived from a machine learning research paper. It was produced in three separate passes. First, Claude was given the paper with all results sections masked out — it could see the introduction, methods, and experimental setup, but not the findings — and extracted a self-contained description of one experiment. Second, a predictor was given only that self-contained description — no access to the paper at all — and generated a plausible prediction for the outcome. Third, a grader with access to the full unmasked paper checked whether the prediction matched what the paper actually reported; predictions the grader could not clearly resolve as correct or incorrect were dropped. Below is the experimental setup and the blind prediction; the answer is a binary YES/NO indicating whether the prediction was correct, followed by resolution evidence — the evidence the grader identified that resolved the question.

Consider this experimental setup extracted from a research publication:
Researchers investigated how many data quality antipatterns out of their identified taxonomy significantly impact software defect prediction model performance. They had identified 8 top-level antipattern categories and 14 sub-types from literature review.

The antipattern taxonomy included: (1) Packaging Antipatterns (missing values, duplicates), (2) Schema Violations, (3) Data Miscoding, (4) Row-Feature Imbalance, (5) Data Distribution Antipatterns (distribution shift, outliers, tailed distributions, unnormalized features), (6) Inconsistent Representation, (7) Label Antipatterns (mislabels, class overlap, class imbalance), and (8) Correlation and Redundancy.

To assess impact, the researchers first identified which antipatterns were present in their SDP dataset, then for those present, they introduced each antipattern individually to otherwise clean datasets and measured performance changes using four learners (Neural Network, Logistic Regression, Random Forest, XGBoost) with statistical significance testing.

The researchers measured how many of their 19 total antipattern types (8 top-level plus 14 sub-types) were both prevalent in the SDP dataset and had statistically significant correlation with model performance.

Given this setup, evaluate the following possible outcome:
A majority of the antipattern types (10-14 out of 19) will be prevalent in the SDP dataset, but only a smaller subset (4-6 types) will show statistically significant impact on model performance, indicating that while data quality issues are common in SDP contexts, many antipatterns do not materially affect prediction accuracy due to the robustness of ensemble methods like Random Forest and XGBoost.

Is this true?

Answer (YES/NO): NO